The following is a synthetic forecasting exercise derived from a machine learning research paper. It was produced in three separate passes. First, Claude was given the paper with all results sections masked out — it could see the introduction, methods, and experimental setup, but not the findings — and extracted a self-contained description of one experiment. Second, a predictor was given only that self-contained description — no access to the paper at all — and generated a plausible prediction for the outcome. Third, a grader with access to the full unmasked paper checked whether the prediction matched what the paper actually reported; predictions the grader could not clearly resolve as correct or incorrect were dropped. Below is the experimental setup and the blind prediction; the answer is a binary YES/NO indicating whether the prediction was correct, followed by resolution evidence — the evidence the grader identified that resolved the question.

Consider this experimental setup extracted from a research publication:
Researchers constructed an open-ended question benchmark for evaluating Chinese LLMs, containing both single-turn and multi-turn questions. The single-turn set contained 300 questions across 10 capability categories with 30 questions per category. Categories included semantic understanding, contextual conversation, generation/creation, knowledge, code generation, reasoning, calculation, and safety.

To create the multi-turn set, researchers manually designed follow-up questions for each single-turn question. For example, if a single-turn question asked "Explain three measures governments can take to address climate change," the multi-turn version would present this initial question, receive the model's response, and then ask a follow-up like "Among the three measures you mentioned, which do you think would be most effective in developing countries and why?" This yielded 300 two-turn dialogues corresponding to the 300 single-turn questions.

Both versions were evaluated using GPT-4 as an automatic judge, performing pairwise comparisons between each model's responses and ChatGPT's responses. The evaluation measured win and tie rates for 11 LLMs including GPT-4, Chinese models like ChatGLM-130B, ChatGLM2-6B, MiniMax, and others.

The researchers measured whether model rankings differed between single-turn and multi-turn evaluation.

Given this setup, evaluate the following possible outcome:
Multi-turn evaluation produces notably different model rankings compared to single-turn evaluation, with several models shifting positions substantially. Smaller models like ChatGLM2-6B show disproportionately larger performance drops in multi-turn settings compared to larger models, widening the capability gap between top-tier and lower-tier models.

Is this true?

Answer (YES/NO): NO